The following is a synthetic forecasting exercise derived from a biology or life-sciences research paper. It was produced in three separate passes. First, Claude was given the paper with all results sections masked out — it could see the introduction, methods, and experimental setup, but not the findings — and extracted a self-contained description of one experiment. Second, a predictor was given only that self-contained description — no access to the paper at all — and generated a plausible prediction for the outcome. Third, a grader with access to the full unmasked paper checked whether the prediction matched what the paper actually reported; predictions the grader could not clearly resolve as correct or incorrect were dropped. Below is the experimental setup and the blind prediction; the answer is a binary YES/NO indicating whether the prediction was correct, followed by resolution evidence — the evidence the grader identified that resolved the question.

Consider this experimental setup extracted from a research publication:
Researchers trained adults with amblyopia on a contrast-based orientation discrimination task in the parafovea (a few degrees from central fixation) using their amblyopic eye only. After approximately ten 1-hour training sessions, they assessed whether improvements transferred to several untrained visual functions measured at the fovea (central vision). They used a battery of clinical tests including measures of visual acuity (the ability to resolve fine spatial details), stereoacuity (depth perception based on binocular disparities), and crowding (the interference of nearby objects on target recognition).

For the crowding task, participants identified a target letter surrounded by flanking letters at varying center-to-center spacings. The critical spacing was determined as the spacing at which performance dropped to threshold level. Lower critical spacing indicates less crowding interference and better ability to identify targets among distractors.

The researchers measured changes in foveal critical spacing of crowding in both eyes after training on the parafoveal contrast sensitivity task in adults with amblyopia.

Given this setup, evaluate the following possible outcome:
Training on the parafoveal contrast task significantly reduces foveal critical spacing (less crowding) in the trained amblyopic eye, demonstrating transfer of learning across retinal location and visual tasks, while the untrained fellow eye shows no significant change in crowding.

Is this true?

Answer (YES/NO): NO